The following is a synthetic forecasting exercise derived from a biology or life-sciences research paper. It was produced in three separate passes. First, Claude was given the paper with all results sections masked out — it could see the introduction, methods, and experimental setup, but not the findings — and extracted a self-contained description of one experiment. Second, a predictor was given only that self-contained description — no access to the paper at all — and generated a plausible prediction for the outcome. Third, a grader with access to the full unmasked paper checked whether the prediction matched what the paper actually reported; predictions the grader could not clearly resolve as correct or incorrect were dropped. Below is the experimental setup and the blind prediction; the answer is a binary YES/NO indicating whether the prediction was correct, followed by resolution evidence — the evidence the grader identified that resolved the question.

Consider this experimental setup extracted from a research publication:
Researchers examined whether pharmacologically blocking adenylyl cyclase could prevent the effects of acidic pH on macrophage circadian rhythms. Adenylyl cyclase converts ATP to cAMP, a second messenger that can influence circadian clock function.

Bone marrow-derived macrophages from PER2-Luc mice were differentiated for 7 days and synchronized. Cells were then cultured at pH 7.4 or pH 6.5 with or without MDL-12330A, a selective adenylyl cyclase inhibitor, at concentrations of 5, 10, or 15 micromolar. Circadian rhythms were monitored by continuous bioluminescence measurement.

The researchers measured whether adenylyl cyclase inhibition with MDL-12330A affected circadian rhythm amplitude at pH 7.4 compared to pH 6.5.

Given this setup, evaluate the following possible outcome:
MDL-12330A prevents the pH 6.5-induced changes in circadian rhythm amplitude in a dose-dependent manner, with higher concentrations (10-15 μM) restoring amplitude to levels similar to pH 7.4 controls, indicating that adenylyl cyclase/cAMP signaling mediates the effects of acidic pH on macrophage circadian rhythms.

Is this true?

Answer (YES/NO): NO